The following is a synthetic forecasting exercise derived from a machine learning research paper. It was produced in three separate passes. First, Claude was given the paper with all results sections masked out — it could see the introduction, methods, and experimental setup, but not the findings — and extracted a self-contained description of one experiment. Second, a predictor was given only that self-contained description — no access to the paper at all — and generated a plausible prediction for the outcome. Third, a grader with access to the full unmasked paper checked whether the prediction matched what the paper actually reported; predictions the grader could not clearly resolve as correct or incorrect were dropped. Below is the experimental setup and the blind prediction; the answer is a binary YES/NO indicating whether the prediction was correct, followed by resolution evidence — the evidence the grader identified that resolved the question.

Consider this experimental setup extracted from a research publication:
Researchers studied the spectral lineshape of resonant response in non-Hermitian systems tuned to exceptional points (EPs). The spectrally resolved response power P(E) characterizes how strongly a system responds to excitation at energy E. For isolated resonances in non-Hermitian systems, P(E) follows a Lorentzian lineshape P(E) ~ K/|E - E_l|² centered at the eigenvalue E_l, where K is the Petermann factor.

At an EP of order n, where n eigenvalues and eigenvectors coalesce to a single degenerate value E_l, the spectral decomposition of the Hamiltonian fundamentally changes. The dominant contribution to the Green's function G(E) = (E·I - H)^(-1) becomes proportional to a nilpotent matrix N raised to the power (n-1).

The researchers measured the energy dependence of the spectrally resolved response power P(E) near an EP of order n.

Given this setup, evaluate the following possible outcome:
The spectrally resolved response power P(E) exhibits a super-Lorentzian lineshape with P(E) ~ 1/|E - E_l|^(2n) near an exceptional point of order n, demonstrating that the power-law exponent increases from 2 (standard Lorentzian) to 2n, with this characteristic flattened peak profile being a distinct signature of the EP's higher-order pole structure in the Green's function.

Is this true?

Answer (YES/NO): YES